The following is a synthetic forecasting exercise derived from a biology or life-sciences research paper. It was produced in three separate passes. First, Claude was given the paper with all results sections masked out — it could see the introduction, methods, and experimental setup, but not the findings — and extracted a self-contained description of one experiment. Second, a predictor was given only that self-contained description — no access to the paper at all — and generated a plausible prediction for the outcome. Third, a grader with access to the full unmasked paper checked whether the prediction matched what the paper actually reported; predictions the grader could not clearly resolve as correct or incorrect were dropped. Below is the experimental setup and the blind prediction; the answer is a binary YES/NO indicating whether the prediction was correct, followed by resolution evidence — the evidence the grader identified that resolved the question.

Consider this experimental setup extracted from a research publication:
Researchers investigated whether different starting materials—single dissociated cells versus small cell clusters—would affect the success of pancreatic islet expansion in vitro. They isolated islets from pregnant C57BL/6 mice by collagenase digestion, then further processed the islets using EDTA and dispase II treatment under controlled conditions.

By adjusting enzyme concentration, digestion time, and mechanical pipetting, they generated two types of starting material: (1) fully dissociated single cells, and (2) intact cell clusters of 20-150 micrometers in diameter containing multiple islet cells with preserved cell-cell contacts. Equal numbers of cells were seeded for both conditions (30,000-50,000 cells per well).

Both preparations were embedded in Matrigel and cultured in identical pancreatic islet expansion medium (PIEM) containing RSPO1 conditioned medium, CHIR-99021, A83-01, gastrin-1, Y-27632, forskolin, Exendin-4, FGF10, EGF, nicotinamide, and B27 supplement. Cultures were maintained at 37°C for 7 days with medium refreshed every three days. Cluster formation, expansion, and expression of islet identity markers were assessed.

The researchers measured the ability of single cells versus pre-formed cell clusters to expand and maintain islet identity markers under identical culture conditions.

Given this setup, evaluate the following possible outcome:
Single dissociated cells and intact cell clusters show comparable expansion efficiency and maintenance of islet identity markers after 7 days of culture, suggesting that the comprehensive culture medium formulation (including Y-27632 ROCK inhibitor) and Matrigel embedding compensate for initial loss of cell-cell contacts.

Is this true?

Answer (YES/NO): NO